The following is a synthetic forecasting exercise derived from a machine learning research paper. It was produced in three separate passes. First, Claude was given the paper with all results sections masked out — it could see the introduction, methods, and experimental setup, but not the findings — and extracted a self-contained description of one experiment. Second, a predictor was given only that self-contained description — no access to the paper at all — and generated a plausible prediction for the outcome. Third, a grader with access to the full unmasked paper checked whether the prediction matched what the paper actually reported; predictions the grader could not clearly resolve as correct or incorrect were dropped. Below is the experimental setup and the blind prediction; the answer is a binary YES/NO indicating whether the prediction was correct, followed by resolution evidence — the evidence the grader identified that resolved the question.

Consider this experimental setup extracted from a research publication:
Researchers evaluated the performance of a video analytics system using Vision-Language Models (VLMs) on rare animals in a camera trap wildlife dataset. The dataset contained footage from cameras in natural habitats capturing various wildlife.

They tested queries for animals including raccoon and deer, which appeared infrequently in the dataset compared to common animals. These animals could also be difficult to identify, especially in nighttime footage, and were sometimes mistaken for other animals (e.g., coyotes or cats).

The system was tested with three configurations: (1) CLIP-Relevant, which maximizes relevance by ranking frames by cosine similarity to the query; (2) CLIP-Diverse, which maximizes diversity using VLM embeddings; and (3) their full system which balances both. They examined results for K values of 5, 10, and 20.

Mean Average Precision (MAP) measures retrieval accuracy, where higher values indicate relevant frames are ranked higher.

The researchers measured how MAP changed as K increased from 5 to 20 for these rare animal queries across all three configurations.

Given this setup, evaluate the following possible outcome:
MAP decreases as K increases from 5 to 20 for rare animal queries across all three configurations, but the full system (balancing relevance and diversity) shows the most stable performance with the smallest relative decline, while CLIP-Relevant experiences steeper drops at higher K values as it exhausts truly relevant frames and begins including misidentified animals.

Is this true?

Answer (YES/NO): NO